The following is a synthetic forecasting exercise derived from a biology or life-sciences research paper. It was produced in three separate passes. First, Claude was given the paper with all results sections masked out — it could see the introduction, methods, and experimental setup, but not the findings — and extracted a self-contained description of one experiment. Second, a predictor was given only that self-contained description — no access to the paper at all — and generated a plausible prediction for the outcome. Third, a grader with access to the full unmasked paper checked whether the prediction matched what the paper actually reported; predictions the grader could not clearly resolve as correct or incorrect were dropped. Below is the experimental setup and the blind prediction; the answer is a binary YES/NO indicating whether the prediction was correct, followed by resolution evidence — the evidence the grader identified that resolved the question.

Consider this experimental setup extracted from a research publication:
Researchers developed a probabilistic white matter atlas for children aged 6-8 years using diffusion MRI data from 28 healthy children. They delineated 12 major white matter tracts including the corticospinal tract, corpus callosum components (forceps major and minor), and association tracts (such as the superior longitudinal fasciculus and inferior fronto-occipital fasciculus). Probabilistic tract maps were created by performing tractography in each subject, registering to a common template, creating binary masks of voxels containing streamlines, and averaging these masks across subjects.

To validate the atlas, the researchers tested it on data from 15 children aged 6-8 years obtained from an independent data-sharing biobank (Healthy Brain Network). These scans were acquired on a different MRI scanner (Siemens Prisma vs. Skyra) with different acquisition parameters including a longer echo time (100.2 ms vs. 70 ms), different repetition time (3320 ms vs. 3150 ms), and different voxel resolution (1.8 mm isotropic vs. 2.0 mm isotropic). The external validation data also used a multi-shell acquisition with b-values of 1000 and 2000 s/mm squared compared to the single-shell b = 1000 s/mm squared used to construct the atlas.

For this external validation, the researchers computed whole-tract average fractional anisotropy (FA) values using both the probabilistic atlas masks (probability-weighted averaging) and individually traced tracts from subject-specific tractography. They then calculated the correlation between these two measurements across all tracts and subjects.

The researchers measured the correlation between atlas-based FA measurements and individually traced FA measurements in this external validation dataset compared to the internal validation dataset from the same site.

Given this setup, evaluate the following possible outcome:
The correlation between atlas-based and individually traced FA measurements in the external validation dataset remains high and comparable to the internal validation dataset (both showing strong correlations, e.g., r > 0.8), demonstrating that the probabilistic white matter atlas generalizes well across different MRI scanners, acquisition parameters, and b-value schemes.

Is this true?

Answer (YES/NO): YES